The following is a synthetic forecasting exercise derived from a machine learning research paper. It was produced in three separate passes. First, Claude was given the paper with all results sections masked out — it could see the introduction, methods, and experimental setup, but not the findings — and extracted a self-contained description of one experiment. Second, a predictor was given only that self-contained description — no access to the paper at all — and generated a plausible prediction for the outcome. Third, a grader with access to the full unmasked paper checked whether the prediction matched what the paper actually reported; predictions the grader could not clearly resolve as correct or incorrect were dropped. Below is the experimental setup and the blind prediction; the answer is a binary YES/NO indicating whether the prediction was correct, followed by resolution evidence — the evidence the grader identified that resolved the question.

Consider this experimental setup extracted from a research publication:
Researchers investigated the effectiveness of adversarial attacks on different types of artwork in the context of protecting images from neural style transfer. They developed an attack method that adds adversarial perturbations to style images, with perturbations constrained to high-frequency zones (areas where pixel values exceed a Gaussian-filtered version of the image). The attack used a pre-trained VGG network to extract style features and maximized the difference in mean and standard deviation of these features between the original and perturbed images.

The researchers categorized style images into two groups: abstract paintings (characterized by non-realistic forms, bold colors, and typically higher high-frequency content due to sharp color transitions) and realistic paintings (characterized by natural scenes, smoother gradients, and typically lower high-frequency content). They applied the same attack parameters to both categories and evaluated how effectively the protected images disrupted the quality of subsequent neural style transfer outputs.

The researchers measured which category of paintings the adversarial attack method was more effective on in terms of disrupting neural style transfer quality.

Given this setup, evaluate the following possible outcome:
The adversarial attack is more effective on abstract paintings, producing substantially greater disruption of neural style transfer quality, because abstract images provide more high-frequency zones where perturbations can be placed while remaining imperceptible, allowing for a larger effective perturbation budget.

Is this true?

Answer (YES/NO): YES